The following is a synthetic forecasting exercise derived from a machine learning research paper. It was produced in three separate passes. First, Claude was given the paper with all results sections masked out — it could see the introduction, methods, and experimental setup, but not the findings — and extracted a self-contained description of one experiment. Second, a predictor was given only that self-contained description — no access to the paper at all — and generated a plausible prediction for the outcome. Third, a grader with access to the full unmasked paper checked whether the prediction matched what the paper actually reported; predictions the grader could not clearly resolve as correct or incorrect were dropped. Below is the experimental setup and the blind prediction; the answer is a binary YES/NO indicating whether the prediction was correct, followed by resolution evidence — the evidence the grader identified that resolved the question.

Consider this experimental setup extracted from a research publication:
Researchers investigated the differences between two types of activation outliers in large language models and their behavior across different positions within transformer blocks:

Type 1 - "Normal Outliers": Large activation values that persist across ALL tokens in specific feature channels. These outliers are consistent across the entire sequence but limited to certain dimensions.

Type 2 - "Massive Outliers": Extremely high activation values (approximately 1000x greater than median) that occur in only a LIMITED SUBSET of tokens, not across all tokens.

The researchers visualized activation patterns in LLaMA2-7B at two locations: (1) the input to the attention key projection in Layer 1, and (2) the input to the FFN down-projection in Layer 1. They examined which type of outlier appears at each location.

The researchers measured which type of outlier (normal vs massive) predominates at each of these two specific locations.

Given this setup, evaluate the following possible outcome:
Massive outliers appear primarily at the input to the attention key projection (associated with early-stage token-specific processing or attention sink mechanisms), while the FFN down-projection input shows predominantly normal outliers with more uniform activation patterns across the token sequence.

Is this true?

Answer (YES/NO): NO